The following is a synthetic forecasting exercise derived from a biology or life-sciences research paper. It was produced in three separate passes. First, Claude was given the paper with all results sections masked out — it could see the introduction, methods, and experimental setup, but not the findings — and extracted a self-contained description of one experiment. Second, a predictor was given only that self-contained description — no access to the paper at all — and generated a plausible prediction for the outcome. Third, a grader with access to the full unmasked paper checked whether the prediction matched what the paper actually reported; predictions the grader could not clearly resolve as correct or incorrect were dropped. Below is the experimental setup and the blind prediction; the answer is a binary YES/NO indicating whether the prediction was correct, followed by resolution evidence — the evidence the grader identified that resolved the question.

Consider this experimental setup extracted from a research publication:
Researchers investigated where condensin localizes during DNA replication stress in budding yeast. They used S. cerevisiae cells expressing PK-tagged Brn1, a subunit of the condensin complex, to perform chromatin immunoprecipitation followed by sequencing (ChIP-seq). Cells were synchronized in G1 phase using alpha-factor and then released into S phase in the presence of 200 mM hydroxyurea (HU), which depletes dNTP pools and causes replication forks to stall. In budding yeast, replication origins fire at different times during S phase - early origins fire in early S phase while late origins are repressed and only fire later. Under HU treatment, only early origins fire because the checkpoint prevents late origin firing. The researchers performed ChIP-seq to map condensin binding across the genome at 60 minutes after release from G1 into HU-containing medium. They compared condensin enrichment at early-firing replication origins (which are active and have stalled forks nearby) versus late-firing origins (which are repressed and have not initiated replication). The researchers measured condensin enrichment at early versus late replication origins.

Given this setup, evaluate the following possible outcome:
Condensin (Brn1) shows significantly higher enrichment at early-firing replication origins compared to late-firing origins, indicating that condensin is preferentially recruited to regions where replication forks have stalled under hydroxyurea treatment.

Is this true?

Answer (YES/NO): YES